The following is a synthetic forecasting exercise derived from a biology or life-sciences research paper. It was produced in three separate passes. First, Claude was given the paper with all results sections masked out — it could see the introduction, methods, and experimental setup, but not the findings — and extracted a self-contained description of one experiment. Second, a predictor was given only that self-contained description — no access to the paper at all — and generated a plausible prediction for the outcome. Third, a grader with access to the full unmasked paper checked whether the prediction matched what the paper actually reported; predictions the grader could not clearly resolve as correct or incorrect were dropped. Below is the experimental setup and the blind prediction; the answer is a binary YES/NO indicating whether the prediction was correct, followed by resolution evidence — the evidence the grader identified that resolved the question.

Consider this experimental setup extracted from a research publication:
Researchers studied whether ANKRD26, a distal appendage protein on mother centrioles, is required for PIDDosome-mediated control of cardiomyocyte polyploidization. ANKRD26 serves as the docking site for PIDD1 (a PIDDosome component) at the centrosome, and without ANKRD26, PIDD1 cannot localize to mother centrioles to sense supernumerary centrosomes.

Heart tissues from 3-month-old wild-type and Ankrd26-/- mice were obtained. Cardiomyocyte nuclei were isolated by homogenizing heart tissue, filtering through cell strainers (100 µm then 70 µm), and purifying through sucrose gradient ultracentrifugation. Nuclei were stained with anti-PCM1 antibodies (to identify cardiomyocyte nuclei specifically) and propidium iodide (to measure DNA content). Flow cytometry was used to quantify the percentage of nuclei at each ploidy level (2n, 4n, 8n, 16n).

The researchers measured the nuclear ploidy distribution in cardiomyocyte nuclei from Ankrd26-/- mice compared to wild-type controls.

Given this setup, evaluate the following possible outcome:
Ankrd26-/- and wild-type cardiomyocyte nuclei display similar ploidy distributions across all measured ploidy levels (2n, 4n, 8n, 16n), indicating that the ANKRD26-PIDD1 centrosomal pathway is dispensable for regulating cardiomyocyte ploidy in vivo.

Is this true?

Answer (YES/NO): NO